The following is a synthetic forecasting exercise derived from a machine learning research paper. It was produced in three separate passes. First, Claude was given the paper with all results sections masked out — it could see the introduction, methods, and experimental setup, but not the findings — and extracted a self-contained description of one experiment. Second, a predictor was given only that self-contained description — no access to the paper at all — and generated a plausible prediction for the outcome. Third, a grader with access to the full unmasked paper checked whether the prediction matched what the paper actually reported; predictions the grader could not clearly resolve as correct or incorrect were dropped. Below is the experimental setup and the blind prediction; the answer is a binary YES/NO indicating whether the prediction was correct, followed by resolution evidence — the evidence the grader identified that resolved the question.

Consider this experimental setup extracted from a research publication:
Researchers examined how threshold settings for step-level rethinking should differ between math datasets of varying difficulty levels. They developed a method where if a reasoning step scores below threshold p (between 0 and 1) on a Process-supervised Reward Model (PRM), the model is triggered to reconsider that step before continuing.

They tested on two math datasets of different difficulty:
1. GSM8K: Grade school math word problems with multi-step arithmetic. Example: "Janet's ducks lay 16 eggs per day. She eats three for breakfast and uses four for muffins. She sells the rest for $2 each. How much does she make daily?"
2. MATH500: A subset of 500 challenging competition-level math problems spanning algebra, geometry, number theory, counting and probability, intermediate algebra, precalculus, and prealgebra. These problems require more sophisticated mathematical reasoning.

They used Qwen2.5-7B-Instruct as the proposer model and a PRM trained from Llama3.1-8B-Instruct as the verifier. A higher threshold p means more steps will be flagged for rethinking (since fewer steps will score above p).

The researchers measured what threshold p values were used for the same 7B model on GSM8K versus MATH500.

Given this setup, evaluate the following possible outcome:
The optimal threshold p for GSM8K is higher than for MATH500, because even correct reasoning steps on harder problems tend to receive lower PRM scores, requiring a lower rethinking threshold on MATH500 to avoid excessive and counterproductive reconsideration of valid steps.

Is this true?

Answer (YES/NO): YES